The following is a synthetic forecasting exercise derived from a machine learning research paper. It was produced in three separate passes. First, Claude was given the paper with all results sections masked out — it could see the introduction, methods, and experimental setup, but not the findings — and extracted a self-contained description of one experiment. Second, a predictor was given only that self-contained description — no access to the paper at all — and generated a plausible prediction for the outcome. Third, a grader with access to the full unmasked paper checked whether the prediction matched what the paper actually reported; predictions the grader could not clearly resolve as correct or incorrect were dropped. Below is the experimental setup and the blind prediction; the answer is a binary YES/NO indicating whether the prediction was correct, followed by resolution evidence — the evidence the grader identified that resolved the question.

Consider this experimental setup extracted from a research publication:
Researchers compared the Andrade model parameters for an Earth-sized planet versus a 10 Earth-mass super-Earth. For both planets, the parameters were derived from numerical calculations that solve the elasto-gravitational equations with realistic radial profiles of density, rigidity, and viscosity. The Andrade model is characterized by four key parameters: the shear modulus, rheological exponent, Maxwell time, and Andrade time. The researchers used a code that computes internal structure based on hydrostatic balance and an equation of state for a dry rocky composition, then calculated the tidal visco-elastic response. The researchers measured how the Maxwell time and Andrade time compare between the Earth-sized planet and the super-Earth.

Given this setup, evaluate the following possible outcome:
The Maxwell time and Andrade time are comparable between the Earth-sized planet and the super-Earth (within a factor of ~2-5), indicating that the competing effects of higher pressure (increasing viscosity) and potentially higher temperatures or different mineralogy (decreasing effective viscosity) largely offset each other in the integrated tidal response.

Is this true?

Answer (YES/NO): NO